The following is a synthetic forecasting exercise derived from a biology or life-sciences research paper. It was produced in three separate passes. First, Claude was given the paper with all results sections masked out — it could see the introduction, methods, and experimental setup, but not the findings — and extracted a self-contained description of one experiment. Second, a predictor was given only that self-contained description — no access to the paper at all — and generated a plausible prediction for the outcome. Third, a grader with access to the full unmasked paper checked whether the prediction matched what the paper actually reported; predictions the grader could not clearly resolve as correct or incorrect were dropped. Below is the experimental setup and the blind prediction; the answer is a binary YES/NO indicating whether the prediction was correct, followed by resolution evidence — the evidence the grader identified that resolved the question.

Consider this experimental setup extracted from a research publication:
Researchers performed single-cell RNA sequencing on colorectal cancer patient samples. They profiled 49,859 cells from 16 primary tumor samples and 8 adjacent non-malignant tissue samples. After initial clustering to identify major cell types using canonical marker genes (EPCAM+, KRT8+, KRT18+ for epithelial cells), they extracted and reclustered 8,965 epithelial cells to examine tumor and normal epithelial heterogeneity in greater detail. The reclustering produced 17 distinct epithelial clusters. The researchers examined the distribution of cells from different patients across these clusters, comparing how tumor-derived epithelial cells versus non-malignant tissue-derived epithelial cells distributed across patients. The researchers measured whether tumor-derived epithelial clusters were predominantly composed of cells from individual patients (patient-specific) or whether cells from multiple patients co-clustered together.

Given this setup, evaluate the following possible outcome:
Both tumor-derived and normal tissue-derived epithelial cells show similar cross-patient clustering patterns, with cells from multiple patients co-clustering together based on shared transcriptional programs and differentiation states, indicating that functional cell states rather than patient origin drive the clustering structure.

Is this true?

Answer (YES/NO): NO